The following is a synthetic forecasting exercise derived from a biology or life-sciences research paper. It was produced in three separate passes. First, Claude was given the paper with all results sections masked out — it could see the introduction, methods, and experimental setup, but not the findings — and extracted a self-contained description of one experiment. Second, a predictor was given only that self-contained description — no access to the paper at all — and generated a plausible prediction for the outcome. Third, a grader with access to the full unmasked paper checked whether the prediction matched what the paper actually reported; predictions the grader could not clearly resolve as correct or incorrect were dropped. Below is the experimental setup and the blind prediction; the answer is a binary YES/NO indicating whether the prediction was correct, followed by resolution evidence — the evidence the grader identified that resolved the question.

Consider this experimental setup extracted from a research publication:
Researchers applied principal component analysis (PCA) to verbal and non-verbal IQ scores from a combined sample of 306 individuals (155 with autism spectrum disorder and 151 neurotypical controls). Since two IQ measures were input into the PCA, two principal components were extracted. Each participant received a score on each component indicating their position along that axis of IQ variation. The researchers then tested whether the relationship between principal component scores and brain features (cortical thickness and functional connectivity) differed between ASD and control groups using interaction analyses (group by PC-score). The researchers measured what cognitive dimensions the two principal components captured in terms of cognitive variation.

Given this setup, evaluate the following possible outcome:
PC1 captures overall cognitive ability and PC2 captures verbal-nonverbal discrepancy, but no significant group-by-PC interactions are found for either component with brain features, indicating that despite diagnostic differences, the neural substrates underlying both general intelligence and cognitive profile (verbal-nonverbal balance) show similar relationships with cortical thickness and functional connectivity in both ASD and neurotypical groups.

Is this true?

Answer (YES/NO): NO